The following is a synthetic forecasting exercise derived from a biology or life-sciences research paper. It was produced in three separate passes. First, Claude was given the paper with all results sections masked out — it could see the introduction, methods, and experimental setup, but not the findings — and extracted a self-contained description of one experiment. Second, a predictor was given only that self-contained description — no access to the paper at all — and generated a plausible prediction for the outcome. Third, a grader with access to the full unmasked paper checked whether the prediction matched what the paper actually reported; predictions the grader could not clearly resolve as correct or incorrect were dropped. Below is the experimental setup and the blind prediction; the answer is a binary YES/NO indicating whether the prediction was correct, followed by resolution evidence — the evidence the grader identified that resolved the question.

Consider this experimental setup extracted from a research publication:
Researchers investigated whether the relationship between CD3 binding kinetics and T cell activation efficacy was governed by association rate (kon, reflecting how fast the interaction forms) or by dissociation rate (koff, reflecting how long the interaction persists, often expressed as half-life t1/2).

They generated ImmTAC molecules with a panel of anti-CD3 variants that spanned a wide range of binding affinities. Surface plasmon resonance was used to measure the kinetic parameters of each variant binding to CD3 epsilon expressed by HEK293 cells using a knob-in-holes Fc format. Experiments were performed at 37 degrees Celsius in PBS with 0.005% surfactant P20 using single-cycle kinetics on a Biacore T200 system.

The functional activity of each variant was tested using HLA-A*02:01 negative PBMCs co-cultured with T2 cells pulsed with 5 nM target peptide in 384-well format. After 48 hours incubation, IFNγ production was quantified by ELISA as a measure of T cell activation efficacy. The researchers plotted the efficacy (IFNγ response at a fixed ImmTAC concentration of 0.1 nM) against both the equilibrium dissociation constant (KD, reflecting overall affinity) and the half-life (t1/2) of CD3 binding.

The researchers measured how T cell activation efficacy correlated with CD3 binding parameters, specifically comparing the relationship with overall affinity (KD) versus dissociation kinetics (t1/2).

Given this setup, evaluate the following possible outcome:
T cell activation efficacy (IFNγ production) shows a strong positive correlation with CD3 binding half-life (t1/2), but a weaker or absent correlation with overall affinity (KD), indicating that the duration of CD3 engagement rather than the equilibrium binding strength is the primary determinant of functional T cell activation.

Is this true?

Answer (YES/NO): NO